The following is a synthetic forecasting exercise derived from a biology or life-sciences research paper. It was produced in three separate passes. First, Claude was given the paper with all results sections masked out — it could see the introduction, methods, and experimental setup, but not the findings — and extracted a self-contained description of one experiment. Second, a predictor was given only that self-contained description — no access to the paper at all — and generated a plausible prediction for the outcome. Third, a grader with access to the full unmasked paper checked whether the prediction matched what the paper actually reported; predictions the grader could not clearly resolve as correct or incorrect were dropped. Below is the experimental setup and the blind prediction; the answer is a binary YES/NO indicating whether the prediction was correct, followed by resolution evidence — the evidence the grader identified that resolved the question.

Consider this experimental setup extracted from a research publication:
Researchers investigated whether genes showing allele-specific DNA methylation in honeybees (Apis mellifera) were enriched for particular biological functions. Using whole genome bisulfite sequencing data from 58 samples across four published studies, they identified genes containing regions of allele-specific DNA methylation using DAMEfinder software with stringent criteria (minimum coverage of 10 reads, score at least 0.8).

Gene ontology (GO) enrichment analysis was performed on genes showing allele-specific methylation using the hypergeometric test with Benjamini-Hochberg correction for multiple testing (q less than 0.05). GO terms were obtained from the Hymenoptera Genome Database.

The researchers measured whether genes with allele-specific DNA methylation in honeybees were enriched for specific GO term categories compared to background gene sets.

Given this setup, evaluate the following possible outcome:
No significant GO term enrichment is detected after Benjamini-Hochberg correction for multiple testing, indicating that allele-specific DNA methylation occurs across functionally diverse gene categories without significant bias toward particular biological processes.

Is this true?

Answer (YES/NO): NO